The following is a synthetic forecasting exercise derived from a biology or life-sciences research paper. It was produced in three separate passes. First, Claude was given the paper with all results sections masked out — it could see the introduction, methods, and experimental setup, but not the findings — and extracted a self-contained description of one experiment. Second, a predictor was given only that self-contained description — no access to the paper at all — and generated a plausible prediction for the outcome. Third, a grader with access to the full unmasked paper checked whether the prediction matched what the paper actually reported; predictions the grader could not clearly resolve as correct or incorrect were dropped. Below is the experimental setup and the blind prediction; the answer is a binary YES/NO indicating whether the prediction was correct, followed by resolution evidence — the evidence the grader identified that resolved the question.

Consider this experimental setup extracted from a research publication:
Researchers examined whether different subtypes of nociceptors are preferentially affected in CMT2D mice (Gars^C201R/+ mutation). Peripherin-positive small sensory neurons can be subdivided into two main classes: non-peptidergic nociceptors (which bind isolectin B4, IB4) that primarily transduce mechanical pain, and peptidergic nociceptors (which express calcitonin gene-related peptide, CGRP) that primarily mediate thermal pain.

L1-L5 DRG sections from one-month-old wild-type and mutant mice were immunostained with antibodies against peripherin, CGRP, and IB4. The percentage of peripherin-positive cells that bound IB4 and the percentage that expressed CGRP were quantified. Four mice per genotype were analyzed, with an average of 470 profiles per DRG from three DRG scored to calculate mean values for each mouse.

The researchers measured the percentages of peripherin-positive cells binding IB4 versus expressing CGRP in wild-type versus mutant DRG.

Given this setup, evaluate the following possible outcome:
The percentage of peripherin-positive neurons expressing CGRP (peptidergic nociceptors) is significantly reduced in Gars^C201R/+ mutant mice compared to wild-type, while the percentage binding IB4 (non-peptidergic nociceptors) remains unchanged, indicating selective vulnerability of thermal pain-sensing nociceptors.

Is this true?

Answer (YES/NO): NO